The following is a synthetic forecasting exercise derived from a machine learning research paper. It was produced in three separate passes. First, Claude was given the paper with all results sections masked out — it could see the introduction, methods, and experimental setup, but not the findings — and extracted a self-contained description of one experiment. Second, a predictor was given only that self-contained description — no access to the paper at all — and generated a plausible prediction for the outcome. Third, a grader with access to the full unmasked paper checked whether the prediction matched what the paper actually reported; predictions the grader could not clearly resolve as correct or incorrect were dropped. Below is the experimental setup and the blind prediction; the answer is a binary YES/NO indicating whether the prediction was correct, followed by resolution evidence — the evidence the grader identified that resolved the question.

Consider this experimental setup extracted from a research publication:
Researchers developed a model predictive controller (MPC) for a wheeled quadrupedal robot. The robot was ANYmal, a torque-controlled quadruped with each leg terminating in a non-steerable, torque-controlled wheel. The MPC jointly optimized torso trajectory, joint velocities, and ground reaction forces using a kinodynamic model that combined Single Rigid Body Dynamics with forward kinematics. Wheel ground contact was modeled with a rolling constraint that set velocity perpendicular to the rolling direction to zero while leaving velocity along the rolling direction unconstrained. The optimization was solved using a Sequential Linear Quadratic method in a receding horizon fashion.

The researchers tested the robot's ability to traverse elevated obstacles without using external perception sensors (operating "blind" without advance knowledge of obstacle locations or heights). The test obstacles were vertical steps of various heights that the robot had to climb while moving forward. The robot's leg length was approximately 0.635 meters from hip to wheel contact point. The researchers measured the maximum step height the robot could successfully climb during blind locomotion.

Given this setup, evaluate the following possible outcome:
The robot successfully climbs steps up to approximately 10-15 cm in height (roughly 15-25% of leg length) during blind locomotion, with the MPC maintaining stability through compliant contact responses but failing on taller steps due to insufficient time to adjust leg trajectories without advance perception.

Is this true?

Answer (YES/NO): NO